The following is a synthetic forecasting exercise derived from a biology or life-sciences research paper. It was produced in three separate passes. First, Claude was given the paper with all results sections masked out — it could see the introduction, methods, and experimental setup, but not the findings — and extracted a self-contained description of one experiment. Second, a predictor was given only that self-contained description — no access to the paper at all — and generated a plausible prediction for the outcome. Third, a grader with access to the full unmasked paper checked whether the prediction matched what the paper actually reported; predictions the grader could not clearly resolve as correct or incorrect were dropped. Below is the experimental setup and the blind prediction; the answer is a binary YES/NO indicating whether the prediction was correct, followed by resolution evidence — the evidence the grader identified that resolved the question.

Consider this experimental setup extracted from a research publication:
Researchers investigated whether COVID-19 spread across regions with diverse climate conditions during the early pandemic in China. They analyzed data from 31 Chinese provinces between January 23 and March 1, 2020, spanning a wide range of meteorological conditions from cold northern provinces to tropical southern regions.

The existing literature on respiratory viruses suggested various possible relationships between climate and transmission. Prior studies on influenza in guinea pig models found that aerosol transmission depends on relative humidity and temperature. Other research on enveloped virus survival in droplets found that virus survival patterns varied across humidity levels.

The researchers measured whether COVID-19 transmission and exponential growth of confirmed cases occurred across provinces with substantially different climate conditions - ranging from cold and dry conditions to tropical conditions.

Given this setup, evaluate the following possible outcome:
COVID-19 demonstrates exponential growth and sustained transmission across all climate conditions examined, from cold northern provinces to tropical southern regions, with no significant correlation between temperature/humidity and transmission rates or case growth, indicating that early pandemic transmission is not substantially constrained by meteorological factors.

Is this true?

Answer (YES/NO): NO